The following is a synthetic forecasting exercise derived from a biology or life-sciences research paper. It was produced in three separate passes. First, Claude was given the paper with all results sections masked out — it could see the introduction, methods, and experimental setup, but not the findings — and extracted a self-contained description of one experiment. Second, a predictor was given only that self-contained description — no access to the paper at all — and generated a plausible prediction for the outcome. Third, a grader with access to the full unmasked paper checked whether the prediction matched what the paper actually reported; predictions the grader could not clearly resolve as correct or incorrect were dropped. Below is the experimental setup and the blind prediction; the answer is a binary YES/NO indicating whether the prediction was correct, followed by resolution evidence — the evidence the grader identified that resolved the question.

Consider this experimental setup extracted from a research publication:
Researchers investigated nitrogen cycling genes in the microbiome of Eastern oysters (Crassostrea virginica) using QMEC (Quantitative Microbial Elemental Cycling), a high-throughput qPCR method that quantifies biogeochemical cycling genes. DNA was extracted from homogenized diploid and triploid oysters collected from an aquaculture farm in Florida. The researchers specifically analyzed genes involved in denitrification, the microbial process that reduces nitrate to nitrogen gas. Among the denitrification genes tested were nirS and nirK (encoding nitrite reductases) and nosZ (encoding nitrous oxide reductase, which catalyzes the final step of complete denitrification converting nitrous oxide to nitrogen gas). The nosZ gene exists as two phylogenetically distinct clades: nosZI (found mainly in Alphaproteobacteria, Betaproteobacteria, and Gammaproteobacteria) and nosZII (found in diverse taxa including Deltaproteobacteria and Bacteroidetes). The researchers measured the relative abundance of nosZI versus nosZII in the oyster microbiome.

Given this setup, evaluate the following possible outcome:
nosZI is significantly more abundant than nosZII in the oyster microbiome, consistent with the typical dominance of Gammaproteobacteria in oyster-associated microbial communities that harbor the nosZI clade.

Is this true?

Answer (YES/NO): NO